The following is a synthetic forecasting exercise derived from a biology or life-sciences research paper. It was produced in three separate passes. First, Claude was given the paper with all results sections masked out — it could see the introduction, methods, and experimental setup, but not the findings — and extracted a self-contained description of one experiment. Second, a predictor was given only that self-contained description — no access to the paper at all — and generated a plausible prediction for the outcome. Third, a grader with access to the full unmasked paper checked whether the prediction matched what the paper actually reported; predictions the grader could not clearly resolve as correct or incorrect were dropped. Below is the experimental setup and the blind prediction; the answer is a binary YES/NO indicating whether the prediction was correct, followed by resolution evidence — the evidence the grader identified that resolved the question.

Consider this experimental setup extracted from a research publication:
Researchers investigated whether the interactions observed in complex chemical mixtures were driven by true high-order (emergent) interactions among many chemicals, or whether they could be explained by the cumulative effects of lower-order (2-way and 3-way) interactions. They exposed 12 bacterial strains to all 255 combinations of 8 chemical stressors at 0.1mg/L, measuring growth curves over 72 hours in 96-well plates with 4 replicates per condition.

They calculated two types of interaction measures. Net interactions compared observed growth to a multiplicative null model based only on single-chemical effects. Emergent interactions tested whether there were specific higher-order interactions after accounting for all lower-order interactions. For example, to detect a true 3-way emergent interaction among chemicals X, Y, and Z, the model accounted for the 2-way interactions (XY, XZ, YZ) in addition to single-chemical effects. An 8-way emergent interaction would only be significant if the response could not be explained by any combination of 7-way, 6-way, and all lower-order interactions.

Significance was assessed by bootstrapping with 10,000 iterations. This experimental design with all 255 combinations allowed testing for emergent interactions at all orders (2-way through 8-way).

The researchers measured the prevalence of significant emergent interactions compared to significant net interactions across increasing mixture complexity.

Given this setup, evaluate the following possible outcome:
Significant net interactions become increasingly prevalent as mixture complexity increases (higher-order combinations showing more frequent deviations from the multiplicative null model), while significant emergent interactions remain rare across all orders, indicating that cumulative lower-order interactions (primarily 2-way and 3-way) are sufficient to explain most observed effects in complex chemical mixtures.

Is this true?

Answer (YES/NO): YES